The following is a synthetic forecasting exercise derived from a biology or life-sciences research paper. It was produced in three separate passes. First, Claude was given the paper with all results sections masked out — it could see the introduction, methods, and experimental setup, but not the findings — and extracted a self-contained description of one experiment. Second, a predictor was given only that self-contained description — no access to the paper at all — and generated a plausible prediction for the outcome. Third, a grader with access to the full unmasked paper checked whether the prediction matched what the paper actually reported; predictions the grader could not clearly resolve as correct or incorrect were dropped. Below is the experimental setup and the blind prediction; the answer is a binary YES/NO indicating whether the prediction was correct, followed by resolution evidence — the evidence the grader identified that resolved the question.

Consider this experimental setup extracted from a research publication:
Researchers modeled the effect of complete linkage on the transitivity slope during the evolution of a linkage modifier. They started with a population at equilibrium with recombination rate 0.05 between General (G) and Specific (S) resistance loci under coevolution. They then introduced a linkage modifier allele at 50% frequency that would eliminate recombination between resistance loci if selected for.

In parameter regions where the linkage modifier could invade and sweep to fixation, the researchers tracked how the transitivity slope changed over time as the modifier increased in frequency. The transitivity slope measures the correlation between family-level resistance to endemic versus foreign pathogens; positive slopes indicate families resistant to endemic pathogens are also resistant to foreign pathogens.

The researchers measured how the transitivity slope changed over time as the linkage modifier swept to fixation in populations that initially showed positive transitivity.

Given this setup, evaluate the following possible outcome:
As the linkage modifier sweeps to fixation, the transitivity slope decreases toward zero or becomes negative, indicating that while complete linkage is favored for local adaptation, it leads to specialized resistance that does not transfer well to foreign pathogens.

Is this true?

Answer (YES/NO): YES